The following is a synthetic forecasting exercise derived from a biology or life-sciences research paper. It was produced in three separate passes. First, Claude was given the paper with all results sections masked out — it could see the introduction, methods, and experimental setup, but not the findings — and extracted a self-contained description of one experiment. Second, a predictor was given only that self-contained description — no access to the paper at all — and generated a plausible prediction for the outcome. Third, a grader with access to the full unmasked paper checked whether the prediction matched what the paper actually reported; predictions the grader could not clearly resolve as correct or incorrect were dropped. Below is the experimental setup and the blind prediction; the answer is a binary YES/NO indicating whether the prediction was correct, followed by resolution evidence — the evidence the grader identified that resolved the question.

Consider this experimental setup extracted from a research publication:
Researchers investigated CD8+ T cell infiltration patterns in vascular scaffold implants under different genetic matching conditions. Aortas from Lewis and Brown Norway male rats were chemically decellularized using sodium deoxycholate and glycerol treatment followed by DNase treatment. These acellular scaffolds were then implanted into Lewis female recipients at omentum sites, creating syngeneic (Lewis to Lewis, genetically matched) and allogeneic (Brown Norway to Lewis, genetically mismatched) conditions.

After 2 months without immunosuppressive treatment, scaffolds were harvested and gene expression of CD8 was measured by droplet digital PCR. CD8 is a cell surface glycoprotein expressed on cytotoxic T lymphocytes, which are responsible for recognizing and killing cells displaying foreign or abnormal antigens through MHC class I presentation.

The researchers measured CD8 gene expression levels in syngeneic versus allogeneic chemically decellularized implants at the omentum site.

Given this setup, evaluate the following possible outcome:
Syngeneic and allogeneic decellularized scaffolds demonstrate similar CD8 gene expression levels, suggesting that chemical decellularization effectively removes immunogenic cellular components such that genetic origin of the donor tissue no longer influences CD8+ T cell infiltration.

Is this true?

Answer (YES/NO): NO